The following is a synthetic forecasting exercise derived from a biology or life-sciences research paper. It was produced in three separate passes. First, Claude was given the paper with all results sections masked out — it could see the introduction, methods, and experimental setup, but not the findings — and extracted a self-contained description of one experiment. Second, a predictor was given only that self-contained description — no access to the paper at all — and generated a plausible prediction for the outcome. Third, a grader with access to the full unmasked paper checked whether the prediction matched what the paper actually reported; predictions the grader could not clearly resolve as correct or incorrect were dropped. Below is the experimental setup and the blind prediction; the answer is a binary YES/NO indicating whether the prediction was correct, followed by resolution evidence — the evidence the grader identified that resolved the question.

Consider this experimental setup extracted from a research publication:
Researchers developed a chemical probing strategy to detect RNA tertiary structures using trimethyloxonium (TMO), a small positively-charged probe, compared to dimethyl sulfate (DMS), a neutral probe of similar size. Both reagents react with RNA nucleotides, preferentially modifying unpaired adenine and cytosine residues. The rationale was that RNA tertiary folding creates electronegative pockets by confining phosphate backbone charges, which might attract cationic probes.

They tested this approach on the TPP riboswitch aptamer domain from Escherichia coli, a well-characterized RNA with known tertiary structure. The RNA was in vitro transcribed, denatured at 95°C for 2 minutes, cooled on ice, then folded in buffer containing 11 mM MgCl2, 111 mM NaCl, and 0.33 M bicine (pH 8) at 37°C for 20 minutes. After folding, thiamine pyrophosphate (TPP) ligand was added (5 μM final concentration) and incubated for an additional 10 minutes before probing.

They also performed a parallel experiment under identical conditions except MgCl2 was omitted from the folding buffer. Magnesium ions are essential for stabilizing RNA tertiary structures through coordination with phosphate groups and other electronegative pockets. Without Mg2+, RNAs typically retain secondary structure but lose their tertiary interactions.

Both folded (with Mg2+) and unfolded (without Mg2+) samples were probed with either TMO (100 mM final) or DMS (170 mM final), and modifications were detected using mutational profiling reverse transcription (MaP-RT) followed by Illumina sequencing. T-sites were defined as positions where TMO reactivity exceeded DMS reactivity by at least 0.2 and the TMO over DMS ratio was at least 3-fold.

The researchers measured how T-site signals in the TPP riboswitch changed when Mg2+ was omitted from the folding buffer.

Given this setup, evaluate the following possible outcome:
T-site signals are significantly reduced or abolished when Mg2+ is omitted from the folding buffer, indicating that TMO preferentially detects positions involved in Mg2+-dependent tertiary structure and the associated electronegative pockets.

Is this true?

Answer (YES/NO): YES